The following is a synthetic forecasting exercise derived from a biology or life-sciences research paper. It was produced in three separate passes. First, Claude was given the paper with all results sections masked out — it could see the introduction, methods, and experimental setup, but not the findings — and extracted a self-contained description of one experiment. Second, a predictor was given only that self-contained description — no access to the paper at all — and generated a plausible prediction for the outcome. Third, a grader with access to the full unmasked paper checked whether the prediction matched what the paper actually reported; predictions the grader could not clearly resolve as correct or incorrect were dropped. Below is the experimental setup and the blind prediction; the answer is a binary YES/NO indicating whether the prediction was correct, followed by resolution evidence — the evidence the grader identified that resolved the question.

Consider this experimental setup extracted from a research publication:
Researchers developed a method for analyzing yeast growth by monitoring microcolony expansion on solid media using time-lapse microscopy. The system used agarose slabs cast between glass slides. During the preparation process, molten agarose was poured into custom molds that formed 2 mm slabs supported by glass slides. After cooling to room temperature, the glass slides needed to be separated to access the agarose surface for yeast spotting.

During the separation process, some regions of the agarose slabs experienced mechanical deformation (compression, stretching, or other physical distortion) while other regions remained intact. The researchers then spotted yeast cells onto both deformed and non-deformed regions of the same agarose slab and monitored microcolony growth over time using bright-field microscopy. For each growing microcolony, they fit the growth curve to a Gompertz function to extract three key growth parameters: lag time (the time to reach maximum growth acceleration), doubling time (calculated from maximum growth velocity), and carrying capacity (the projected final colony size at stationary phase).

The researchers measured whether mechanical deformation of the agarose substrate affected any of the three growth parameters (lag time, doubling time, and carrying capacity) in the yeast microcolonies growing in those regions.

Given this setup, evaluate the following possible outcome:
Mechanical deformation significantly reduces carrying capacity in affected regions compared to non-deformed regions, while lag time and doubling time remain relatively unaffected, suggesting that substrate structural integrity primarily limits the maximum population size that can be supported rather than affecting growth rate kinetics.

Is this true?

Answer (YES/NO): NO